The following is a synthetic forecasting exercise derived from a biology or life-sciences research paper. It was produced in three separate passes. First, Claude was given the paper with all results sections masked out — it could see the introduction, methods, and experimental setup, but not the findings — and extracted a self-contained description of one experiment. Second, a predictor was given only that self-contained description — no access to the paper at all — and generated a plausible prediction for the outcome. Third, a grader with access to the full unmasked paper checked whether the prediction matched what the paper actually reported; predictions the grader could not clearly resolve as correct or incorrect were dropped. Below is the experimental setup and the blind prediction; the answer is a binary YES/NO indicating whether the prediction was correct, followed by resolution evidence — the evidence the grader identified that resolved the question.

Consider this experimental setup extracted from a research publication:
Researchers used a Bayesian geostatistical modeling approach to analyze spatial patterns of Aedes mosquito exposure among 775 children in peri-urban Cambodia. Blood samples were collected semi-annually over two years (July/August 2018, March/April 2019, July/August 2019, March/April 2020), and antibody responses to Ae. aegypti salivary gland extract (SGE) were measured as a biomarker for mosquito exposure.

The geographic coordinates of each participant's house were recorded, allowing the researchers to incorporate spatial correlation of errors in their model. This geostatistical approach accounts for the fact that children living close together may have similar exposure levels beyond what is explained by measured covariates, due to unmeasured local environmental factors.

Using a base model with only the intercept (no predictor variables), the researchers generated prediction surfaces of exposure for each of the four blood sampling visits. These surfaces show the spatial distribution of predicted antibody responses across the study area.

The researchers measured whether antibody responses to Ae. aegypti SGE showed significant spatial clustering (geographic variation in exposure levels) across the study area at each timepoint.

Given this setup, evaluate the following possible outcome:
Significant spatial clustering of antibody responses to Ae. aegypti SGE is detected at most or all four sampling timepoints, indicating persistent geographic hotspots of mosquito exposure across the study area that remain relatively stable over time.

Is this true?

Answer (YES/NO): YES